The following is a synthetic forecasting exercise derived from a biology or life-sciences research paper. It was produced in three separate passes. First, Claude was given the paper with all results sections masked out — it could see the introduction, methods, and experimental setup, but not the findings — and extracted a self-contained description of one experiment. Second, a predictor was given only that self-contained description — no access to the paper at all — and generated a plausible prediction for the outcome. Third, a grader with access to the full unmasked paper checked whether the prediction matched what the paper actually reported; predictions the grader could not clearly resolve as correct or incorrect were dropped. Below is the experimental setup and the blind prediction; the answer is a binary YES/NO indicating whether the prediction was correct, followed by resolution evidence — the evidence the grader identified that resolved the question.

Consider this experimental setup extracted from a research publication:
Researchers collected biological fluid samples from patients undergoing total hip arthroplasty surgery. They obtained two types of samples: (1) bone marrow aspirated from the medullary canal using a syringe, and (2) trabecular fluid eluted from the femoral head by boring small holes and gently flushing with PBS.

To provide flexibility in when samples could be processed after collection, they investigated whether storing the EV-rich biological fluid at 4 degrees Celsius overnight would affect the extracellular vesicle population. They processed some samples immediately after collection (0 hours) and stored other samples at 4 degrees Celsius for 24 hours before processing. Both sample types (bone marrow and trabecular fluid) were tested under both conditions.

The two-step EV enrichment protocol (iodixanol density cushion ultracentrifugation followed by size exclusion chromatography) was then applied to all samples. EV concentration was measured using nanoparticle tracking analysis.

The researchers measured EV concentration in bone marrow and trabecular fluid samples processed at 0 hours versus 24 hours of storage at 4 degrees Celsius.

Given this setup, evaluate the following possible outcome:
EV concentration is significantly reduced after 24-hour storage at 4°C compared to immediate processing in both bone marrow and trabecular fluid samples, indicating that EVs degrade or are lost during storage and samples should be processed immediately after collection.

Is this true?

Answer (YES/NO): NO